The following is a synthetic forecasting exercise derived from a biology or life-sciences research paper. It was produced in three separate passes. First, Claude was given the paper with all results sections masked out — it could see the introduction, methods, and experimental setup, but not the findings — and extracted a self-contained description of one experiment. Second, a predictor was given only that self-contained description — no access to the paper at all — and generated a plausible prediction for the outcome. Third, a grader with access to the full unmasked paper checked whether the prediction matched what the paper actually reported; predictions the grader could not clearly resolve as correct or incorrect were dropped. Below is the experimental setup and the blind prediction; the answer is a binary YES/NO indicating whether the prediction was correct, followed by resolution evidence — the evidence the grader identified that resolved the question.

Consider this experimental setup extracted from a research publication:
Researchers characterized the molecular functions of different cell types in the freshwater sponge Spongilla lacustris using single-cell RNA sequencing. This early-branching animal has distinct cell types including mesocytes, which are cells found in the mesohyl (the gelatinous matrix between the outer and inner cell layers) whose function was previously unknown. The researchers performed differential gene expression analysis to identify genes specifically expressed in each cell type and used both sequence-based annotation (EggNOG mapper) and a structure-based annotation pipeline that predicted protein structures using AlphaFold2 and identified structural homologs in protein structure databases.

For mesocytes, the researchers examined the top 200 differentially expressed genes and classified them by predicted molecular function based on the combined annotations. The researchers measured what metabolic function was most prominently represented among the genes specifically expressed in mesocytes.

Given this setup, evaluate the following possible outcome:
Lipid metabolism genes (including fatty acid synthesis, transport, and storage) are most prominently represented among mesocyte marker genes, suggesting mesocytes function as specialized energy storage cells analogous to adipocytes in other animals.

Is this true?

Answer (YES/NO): NO